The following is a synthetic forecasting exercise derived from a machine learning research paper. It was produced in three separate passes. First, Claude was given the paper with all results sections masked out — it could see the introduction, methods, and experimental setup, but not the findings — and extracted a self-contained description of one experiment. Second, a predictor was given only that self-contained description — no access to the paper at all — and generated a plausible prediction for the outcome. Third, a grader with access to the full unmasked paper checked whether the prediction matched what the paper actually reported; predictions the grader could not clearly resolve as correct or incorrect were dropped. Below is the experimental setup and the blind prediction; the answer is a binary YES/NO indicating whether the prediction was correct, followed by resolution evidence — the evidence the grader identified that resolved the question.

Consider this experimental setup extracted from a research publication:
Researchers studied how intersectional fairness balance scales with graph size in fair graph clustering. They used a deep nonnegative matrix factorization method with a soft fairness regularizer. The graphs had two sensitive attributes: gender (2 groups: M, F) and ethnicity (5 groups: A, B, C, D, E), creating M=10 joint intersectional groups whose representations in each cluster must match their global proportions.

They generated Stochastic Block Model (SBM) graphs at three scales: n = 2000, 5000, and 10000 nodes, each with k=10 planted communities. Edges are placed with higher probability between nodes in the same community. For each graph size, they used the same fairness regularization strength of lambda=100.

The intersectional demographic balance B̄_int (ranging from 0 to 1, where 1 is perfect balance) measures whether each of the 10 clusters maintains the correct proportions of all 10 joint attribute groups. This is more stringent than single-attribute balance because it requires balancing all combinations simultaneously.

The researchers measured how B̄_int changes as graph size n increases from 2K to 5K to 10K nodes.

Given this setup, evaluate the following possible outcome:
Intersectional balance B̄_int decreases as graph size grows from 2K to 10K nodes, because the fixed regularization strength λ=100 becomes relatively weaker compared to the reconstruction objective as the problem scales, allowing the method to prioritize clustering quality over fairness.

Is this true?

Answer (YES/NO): NO